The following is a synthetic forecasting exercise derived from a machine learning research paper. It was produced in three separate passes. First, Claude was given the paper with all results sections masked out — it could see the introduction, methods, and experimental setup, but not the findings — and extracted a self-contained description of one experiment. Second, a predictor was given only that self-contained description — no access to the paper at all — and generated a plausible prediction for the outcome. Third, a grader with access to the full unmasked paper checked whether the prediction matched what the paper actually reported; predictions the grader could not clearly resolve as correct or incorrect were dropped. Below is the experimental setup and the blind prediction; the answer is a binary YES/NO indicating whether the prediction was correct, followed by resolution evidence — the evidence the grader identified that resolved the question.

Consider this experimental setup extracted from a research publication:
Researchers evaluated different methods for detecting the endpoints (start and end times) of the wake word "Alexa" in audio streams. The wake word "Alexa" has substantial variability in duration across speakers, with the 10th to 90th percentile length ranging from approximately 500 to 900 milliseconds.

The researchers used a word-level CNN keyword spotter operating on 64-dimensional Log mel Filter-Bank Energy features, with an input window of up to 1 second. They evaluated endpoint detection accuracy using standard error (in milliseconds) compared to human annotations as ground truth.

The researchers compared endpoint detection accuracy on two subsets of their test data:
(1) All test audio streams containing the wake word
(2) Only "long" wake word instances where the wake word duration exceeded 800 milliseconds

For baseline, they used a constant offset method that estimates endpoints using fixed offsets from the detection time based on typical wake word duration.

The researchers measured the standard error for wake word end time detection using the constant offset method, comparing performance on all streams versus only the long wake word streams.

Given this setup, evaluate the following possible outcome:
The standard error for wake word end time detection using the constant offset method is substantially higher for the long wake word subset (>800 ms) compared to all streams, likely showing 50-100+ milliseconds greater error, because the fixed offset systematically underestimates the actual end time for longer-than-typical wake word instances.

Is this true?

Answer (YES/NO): NO